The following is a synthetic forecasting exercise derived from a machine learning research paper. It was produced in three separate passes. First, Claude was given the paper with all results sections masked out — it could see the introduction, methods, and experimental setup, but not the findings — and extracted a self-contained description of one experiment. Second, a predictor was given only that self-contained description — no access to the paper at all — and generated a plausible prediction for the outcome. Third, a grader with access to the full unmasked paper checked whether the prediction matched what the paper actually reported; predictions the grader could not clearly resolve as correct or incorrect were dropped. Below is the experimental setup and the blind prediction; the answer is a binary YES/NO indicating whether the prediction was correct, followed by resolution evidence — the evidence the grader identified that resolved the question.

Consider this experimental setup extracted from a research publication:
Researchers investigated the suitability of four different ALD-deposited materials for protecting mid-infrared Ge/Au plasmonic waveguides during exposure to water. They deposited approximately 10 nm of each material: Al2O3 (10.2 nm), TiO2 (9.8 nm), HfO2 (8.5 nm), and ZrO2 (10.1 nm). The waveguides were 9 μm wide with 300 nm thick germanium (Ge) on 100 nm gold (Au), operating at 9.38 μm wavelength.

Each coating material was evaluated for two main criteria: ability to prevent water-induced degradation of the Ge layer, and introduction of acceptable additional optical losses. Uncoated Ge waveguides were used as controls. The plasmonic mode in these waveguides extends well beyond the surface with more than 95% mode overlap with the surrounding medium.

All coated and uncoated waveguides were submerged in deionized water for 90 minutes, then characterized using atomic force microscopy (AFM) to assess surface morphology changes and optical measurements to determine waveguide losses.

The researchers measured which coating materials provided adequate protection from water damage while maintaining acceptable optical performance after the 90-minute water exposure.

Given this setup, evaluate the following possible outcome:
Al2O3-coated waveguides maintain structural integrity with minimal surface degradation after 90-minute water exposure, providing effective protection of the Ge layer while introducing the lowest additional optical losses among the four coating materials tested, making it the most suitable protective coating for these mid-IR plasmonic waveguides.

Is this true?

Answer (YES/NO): NO